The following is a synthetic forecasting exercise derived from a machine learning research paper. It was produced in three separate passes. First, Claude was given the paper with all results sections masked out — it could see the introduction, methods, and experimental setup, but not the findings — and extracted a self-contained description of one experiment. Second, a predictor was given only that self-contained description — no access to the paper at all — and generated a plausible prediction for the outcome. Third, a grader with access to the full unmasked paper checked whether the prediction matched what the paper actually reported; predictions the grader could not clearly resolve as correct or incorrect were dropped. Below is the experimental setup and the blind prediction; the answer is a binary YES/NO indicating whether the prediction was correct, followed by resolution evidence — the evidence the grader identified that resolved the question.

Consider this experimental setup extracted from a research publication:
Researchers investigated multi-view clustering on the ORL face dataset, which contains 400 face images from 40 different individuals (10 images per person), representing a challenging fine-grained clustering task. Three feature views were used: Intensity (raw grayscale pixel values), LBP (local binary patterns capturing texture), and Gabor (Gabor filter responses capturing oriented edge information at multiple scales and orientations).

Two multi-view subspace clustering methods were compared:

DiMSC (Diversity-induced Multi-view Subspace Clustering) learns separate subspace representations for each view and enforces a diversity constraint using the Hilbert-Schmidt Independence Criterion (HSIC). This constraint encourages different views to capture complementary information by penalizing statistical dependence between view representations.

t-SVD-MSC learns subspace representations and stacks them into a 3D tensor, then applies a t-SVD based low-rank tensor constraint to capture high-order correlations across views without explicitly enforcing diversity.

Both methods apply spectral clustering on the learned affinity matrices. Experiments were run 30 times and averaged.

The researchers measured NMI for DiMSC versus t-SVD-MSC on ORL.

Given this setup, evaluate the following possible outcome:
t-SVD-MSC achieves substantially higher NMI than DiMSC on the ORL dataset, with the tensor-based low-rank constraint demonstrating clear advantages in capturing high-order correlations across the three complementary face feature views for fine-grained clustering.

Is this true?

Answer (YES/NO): YES